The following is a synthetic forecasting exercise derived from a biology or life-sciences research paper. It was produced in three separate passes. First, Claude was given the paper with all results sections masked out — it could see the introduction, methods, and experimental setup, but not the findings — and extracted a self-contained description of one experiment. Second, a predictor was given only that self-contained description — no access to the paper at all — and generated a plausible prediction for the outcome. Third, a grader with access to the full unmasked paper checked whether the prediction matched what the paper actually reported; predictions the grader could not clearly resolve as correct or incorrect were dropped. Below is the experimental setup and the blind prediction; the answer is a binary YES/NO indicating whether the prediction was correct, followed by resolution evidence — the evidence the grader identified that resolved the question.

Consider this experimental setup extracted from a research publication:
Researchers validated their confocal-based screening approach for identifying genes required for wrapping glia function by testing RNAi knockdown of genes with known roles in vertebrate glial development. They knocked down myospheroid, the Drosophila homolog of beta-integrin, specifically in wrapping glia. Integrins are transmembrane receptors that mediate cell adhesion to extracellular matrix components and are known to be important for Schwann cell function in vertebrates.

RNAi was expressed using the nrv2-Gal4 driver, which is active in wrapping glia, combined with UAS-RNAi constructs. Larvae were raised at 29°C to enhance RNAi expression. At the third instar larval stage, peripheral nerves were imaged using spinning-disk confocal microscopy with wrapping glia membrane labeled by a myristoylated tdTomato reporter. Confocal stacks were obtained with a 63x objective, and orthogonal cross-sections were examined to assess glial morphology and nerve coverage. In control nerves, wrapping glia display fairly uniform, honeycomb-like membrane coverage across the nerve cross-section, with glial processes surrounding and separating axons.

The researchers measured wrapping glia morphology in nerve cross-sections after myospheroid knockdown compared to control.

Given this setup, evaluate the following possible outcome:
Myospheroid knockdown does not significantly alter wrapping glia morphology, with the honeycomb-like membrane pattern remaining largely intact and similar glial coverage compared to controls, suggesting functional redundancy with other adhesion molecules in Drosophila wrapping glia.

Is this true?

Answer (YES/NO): NO